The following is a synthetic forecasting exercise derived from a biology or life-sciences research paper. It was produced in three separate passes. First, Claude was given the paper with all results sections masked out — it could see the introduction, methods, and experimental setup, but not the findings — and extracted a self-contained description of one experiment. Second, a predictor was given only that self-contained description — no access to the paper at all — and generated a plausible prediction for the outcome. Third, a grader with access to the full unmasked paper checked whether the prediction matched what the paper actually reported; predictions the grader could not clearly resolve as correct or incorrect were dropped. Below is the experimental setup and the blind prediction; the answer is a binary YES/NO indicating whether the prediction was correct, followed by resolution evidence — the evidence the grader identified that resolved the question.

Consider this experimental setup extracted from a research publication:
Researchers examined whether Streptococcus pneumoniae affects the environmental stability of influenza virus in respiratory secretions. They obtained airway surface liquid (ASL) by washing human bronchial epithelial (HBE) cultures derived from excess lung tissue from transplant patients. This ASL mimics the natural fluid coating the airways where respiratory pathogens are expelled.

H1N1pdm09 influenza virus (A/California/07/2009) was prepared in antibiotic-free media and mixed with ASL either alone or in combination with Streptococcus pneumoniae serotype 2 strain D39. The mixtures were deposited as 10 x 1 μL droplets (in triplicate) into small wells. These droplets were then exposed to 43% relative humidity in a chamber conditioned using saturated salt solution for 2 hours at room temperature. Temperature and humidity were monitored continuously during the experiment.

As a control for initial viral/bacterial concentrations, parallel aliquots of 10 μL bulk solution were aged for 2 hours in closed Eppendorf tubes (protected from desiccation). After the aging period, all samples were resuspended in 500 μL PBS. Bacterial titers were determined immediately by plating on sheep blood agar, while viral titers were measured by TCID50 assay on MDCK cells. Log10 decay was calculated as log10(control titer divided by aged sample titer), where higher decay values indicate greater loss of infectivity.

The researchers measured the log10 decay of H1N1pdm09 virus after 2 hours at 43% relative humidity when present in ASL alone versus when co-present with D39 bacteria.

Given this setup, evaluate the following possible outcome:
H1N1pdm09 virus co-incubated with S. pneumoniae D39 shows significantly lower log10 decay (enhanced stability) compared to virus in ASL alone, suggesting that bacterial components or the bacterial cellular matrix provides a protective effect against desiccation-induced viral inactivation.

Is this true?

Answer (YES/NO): NO